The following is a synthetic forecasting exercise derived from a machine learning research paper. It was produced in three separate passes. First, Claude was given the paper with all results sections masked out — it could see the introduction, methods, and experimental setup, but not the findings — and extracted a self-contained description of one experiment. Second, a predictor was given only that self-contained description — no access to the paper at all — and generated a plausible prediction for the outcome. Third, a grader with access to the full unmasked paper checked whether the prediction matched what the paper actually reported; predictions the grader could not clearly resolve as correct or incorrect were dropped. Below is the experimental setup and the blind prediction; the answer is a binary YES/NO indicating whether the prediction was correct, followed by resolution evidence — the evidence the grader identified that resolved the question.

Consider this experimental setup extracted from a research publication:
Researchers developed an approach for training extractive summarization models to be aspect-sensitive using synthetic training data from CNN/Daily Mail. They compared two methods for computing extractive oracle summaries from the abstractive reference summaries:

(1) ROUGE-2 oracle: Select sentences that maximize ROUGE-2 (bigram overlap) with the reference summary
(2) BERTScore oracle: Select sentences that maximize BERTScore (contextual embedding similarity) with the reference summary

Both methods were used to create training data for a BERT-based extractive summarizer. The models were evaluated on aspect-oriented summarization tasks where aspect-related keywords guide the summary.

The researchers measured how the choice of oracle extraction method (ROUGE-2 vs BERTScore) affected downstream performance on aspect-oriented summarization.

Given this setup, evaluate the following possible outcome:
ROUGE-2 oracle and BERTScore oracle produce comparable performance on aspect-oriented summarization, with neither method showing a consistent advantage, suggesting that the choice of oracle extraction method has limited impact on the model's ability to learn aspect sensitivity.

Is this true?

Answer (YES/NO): NO